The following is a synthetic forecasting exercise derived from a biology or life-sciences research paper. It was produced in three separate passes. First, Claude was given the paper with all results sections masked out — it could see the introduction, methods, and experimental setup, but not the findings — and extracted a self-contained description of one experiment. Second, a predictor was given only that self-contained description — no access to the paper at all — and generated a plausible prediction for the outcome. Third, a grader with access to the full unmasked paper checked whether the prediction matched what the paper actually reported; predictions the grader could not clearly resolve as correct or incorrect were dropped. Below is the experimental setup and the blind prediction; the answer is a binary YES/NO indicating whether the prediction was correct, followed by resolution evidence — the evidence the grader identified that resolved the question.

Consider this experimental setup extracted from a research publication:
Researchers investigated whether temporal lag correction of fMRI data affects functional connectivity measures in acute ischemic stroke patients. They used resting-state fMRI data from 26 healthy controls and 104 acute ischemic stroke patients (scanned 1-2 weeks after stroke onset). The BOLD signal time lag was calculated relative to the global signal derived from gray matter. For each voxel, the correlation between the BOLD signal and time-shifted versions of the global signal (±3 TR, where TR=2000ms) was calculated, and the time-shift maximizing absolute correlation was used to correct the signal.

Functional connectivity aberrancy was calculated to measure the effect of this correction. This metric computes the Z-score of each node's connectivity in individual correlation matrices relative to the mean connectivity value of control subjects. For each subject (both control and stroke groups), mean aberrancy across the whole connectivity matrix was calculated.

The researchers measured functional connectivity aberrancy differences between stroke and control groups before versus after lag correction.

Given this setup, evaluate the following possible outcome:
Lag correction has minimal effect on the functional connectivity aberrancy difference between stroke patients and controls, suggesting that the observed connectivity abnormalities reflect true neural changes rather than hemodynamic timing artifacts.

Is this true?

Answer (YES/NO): NO